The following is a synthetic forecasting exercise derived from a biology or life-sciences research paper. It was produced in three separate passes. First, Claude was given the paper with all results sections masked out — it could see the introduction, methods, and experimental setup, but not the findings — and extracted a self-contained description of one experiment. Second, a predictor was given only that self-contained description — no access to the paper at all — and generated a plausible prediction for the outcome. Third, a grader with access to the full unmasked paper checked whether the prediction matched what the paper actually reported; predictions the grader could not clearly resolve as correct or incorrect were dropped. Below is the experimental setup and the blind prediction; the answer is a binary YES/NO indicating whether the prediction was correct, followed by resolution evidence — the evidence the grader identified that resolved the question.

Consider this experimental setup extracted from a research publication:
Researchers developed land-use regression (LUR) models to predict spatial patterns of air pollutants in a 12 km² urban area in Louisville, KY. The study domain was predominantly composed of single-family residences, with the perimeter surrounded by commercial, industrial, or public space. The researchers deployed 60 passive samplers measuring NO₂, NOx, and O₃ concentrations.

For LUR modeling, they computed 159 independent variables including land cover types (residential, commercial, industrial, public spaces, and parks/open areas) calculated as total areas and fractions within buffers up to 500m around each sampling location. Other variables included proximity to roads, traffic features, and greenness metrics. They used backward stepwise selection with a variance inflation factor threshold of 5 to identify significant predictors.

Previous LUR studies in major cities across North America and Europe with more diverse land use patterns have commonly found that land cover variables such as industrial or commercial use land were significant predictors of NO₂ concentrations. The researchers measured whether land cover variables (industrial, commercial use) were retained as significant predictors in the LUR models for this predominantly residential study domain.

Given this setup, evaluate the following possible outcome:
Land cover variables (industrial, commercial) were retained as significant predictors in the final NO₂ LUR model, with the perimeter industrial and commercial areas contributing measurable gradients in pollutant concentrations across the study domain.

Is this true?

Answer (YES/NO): NO